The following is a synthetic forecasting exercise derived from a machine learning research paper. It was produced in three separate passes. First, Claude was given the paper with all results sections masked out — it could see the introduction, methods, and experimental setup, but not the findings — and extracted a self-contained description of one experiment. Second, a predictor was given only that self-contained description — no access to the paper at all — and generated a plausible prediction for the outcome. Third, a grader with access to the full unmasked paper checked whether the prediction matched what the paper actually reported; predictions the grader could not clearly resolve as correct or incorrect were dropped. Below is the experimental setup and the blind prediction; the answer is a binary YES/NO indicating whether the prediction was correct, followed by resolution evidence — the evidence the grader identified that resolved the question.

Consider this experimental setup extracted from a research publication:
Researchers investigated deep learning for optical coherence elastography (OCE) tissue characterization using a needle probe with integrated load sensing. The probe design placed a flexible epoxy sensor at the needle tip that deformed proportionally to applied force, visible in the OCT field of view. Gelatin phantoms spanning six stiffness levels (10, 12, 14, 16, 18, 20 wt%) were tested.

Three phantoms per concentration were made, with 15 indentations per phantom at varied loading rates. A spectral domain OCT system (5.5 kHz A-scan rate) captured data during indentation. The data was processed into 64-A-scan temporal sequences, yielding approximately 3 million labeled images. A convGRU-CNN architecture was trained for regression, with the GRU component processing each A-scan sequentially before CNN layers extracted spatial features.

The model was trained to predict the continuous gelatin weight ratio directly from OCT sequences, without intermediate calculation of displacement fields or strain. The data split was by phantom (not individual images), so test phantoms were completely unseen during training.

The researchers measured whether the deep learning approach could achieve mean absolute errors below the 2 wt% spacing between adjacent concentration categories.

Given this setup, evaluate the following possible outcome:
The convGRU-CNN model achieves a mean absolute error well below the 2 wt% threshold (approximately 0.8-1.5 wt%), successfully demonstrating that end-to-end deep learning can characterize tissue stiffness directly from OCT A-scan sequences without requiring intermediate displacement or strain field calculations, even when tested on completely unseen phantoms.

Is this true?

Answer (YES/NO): YES